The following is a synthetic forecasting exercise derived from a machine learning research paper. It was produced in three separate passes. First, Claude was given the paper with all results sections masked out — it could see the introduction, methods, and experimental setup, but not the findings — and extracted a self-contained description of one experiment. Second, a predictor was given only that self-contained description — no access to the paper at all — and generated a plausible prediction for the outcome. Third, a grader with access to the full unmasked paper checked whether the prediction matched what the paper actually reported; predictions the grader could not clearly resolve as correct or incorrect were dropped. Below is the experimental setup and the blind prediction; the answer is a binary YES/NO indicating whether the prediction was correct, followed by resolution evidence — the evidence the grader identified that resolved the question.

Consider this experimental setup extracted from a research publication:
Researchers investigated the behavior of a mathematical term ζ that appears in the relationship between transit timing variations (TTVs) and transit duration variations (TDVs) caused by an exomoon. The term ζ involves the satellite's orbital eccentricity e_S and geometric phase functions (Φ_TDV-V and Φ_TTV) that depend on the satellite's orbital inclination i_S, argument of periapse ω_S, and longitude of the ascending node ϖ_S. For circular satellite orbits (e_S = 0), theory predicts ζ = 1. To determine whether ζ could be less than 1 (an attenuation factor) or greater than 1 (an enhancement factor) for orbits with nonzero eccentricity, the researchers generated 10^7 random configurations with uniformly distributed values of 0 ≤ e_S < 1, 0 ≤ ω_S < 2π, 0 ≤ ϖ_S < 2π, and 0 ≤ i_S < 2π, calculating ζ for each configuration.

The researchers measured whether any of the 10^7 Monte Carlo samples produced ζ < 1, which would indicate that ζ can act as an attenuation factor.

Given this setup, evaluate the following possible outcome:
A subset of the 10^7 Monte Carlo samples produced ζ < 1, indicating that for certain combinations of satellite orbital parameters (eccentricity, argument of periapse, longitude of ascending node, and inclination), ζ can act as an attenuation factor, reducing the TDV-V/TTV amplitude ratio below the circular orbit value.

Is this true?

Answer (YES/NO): NO